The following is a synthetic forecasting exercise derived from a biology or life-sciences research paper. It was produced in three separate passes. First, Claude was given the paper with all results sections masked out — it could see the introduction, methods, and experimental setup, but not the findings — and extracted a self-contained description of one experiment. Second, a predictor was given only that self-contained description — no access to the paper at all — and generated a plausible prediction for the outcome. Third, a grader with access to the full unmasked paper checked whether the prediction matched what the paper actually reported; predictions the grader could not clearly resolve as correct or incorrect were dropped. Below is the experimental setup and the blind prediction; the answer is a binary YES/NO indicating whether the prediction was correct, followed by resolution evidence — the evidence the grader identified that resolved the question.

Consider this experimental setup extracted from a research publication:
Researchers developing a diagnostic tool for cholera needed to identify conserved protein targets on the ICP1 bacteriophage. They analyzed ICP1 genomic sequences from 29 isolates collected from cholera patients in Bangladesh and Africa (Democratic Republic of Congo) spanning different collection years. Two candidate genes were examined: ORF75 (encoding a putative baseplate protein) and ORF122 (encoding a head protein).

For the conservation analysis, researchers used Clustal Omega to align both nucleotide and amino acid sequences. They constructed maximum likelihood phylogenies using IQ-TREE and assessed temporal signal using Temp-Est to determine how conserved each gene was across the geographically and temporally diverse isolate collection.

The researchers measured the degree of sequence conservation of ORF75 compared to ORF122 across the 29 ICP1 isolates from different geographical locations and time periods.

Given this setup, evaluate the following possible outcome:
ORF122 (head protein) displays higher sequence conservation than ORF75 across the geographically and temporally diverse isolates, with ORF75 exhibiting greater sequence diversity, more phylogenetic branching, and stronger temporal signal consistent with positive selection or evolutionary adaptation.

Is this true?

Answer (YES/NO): NO